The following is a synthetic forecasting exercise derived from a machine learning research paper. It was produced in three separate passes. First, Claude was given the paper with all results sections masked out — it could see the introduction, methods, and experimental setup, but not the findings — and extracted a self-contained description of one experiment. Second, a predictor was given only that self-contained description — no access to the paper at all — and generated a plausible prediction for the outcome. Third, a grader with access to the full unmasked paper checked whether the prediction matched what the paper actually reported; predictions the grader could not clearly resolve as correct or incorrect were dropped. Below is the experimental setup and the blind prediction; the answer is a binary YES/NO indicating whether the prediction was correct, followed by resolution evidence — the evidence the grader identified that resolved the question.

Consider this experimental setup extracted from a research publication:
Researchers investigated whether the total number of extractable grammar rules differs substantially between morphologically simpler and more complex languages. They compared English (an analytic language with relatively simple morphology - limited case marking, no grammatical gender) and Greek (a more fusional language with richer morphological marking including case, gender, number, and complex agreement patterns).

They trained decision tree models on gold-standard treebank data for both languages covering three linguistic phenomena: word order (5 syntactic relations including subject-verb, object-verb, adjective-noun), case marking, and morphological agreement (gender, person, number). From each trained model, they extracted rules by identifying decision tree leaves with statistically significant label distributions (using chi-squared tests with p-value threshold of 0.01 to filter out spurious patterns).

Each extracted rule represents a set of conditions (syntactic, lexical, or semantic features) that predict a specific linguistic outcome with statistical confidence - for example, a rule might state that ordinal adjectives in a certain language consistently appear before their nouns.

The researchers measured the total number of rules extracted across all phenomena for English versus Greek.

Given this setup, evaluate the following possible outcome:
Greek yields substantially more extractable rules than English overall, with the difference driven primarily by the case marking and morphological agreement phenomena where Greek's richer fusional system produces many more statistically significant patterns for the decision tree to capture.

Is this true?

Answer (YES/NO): YES